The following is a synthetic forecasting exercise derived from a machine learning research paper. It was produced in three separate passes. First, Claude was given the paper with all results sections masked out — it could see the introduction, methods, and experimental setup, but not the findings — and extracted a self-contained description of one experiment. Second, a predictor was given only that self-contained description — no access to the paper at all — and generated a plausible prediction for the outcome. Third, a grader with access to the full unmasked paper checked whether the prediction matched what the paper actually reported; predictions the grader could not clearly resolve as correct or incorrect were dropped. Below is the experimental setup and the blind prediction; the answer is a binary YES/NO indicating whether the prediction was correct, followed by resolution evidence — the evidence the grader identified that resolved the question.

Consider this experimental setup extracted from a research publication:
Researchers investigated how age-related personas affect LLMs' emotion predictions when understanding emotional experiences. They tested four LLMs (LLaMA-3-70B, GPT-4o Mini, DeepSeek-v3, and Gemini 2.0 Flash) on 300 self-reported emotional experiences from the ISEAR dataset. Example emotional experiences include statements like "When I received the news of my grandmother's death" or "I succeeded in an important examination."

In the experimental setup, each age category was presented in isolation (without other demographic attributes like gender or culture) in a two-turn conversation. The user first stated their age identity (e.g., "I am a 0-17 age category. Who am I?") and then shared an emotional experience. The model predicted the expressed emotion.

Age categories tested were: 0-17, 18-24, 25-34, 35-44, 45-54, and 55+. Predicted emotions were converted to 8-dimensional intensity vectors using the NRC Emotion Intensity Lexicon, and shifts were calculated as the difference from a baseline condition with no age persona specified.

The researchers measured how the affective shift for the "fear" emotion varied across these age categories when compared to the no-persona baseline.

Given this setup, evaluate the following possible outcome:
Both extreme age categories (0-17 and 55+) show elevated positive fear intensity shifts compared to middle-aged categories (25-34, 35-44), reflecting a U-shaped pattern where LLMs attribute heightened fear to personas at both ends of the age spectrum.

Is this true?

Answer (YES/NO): NO